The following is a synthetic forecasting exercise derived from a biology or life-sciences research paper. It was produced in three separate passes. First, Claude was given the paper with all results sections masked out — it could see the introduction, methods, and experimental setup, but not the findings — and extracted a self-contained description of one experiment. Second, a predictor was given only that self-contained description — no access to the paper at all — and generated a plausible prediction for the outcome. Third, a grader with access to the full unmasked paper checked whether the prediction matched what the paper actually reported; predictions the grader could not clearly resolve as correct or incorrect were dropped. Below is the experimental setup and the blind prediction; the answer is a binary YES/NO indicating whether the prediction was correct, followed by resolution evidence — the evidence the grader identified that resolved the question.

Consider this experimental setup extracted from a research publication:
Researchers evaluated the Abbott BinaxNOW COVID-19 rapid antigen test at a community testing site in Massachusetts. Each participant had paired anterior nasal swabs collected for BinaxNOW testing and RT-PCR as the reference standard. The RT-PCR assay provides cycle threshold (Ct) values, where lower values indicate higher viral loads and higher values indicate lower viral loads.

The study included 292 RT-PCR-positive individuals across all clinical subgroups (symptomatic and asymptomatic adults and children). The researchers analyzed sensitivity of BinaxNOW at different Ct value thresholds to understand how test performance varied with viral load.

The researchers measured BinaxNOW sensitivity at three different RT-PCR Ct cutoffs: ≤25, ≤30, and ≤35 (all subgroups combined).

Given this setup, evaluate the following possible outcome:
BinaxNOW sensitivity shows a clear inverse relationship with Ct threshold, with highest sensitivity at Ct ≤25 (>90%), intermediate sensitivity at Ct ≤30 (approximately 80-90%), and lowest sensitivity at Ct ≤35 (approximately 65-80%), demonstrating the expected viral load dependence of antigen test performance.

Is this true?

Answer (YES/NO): NO